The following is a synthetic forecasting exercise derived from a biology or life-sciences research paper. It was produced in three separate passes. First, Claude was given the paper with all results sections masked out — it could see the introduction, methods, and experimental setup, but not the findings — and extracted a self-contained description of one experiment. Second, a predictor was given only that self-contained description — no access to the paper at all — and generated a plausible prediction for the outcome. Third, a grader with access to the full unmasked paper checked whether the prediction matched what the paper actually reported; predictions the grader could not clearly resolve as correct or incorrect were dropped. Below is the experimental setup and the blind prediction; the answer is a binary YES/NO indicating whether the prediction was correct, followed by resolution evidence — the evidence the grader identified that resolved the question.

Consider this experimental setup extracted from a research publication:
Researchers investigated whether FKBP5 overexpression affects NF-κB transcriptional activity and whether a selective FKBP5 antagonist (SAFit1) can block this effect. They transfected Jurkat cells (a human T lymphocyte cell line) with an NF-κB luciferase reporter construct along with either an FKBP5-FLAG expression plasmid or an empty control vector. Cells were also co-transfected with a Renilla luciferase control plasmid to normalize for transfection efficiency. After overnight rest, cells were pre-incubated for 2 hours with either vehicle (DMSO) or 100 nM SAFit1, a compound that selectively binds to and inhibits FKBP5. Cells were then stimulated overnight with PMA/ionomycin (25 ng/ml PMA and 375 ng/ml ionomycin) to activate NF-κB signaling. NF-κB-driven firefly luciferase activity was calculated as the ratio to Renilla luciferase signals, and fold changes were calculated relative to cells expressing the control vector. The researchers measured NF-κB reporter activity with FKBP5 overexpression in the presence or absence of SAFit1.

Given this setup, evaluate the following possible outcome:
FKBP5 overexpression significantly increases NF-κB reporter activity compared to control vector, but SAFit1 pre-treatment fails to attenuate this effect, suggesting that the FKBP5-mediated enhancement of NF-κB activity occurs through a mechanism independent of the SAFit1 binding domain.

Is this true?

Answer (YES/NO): NO